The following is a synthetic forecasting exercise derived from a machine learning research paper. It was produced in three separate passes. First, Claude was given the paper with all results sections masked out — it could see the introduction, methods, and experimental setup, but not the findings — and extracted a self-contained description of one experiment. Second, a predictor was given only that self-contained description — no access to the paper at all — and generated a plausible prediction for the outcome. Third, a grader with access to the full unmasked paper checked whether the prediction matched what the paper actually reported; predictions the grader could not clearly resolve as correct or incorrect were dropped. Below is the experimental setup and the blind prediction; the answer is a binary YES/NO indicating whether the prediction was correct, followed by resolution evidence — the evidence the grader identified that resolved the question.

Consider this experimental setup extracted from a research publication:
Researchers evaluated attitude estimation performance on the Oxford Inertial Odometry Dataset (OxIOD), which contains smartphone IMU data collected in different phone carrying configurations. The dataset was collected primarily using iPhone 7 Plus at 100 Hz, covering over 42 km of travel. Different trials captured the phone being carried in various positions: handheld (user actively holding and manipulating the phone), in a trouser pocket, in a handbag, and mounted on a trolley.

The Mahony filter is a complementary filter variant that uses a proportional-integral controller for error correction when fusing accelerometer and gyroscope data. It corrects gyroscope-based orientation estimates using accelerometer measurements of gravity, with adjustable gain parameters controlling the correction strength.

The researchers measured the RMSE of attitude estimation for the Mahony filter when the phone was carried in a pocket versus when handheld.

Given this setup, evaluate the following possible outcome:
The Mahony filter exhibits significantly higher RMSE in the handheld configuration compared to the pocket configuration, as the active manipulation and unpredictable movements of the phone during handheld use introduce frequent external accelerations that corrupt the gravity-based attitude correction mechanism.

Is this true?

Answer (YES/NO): NO